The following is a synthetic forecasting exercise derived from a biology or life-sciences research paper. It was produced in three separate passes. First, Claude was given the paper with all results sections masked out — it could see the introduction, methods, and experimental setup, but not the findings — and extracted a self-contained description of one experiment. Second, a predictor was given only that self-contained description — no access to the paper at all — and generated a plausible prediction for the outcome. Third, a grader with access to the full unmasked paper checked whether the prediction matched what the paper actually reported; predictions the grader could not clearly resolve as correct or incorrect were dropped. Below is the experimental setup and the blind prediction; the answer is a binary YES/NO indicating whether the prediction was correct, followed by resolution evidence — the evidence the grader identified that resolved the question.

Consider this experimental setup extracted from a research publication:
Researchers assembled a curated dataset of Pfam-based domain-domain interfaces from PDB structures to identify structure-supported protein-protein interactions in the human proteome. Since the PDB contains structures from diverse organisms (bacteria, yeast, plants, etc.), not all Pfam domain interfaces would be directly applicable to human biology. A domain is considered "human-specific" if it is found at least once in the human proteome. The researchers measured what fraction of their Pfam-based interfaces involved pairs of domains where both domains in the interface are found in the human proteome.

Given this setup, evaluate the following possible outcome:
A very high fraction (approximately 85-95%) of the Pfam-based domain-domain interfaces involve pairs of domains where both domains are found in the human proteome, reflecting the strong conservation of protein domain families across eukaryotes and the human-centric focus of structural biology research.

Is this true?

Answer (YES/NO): NO